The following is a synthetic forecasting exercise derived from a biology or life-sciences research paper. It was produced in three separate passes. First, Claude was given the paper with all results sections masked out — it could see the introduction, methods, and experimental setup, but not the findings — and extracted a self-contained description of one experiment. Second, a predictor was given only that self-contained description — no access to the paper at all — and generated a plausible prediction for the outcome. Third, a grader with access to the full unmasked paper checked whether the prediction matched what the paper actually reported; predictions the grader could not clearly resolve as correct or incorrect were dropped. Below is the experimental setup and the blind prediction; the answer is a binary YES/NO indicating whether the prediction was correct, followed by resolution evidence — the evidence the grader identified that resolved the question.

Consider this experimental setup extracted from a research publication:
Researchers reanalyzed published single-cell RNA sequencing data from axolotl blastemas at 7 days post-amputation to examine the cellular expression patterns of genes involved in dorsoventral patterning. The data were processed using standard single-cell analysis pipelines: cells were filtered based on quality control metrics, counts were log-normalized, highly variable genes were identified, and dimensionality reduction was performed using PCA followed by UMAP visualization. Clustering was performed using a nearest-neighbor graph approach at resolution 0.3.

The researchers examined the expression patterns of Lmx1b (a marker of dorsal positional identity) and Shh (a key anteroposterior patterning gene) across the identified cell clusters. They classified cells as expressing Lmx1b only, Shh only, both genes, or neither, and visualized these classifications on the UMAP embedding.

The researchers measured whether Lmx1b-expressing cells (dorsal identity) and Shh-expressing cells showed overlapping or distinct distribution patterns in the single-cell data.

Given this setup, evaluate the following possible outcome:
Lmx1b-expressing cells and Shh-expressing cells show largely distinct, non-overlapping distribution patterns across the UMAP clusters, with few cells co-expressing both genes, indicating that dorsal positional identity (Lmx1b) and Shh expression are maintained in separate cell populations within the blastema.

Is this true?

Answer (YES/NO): NO